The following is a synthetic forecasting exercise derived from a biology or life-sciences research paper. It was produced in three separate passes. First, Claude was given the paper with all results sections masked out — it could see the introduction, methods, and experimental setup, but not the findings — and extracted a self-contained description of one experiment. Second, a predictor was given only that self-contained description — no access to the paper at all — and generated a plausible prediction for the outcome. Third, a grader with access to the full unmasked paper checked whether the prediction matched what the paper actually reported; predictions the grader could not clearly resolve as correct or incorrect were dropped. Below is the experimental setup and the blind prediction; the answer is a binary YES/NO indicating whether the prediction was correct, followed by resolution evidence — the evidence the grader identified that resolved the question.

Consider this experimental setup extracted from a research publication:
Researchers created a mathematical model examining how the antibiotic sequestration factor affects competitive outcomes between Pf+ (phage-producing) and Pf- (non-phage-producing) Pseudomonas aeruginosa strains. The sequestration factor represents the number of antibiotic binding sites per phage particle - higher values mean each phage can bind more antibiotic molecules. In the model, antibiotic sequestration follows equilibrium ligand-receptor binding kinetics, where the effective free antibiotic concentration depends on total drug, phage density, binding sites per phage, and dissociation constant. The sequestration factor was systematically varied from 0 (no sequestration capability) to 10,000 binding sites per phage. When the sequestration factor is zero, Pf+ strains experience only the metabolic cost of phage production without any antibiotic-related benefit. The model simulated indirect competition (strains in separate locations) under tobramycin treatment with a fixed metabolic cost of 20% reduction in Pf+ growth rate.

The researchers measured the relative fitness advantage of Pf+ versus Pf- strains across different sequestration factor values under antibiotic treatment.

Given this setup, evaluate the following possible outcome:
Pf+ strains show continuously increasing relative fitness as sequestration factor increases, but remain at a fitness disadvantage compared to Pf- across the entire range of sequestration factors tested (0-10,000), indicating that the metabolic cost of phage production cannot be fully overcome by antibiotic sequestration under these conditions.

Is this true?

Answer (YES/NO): NO